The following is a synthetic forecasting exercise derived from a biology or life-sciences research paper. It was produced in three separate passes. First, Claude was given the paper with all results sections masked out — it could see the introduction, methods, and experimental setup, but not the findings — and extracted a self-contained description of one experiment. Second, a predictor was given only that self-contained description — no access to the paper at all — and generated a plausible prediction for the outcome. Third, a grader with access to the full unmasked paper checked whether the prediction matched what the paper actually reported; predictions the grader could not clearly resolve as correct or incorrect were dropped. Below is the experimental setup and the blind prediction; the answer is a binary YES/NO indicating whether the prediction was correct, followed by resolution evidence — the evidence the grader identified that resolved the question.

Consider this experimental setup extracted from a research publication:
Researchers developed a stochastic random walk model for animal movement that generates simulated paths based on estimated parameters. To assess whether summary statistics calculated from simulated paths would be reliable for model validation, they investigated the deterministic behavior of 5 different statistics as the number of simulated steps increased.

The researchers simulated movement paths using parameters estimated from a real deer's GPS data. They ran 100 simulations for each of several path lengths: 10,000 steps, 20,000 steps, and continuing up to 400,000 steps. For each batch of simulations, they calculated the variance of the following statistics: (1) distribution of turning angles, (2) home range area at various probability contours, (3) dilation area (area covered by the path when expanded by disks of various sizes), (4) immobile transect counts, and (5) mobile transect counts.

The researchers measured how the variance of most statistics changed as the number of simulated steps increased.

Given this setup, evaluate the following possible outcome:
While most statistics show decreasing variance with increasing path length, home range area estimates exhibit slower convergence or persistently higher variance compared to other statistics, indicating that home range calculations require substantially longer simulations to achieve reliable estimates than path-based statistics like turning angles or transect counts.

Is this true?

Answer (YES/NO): NO